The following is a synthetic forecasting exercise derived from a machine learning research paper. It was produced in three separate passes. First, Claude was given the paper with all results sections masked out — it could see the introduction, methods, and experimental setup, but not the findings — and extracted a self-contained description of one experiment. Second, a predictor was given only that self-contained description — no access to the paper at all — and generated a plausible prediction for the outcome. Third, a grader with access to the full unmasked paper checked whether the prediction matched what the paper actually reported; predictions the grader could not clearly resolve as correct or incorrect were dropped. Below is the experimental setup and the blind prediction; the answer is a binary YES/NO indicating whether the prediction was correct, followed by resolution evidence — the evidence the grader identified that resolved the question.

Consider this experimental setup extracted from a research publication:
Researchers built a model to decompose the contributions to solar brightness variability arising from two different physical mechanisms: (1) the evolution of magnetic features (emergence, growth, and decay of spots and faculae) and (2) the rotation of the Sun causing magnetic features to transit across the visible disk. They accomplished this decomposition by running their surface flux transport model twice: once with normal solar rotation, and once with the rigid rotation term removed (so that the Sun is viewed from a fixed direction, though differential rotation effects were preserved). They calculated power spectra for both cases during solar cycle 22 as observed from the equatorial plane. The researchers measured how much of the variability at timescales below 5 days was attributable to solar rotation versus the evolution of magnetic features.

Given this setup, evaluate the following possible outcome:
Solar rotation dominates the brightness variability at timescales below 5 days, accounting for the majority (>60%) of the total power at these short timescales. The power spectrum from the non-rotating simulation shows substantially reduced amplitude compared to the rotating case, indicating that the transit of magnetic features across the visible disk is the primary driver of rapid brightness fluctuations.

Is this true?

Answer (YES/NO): NO